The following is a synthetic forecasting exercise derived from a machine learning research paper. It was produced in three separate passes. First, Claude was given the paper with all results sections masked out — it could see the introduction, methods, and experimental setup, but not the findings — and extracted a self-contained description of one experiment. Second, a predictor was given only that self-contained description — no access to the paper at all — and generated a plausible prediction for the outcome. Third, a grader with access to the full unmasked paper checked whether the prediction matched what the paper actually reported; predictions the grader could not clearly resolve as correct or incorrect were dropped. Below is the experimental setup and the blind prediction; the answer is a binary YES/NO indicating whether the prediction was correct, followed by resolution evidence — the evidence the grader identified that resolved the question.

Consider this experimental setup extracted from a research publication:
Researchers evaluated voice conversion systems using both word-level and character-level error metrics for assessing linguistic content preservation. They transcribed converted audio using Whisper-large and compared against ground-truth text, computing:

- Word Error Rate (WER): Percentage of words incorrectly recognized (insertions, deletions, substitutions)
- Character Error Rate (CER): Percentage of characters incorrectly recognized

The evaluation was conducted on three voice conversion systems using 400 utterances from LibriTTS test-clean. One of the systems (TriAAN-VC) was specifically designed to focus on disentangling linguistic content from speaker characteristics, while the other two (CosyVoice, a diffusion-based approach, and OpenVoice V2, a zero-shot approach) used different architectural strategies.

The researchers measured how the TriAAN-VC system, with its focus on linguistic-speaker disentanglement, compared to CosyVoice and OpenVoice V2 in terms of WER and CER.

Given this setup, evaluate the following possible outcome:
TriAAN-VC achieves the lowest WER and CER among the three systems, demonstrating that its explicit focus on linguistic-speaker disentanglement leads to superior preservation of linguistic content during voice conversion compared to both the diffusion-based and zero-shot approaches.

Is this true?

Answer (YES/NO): NO